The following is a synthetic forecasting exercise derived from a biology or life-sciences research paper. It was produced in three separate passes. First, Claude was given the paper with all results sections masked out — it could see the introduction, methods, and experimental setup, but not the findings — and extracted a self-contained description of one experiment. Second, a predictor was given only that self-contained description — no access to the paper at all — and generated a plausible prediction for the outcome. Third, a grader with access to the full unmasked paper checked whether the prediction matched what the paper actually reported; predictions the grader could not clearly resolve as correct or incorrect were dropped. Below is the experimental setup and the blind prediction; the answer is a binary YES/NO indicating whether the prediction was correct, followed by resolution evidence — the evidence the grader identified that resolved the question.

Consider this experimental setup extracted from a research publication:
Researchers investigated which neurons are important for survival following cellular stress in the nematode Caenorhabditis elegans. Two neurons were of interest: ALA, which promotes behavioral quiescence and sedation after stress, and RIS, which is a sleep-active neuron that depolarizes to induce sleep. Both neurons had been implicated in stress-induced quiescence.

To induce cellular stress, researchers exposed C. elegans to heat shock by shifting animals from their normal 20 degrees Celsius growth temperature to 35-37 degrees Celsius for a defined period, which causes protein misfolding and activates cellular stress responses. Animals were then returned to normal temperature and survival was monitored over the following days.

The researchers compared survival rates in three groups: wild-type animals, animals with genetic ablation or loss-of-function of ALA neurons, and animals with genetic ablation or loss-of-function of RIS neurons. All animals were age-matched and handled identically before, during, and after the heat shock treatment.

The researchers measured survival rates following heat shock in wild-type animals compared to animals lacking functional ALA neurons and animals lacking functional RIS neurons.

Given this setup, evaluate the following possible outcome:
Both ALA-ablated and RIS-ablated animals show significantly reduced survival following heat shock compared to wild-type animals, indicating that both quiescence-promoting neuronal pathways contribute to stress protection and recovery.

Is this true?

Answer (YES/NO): NO